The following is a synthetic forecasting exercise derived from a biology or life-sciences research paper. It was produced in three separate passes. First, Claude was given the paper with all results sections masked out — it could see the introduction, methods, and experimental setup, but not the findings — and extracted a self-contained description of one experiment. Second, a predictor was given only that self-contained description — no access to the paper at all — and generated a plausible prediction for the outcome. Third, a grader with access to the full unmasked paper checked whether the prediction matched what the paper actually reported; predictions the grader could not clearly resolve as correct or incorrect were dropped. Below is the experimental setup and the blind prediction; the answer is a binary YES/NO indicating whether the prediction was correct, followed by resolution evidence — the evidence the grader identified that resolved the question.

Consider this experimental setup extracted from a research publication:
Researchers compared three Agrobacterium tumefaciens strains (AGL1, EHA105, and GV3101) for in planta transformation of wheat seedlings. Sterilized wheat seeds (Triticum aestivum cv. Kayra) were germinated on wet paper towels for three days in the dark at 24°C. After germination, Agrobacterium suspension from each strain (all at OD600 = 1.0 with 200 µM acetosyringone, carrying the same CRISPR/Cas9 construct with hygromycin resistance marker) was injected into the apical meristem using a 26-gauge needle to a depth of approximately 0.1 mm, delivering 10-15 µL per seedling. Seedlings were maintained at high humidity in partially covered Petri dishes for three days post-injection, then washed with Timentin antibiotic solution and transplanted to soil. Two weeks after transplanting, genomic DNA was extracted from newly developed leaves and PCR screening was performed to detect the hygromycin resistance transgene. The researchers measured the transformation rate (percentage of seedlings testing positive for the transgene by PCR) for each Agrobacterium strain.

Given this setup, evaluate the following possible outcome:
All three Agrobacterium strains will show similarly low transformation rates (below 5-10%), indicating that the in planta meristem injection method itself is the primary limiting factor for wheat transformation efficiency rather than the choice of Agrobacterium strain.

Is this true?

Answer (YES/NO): NO